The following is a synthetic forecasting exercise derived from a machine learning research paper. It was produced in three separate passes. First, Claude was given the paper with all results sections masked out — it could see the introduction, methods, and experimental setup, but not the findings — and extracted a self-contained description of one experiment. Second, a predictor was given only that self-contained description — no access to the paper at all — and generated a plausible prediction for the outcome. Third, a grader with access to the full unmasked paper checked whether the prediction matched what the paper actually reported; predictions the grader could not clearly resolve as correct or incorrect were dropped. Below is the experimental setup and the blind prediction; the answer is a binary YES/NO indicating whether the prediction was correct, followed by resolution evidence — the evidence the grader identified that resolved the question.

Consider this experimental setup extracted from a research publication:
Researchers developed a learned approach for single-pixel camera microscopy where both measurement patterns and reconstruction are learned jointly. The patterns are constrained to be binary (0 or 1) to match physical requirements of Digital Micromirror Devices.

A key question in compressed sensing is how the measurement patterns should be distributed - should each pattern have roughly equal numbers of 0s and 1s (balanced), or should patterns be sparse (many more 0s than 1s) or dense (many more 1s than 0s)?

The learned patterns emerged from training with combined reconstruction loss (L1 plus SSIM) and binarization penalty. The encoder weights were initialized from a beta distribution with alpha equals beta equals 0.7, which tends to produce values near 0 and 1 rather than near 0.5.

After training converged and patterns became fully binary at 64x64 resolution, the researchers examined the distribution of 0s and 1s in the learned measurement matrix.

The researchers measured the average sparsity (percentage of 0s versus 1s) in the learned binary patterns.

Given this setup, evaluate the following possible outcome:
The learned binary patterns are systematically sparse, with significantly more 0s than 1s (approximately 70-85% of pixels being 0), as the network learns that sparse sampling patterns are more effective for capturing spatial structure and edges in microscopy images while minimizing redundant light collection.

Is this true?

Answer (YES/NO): NO